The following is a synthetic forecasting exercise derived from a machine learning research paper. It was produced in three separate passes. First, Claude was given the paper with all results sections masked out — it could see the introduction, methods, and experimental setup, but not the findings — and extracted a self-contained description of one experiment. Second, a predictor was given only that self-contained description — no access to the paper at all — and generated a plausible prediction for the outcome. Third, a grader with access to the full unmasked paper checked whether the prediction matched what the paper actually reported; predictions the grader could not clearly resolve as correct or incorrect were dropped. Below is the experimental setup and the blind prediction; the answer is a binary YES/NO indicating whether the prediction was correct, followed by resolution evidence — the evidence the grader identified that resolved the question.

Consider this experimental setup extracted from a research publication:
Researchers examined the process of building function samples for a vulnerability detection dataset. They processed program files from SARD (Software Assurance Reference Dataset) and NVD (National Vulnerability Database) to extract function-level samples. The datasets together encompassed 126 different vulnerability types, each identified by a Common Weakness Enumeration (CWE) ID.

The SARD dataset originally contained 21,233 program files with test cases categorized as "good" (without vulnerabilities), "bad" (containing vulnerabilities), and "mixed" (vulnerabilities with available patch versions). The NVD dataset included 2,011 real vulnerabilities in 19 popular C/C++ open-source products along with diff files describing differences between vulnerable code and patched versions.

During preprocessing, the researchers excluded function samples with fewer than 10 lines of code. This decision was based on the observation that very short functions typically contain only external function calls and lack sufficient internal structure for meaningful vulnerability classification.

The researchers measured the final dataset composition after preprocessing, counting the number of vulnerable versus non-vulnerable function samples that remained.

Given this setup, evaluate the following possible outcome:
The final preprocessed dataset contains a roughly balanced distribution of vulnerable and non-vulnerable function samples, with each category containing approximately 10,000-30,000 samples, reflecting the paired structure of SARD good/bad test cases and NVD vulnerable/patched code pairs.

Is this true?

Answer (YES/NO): NO